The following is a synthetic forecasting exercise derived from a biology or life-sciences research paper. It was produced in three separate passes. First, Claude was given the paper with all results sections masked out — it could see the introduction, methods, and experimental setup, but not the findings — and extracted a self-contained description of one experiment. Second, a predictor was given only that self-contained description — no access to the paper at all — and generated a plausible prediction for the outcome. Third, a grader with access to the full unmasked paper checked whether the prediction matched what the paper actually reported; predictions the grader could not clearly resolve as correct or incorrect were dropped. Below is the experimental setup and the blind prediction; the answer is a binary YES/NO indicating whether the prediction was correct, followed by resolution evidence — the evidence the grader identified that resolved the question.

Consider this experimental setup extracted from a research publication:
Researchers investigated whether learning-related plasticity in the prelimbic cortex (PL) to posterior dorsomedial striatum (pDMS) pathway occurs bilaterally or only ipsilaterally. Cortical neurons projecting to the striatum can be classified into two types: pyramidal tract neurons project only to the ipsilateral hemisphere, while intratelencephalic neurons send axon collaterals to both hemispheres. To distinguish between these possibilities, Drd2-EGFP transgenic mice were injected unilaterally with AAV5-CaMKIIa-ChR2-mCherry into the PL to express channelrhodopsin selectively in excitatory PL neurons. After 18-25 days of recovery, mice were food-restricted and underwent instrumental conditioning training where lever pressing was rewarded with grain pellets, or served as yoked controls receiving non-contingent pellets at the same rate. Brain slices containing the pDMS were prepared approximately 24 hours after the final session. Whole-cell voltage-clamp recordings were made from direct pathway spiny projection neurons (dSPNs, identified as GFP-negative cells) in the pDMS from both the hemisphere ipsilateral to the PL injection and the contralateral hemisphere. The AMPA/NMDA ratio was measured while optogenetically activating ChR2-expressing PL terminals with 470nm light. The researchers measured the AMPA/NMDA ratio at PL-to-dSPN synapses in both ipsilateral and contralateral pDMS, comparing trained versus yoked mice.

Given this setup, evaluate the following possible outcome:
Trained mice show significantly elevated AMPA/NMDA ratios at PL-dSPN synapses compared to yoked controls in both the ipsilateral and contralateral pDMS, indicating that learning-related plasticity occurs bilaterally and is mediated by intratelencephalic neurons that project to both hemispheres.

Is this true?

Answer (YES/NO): YES